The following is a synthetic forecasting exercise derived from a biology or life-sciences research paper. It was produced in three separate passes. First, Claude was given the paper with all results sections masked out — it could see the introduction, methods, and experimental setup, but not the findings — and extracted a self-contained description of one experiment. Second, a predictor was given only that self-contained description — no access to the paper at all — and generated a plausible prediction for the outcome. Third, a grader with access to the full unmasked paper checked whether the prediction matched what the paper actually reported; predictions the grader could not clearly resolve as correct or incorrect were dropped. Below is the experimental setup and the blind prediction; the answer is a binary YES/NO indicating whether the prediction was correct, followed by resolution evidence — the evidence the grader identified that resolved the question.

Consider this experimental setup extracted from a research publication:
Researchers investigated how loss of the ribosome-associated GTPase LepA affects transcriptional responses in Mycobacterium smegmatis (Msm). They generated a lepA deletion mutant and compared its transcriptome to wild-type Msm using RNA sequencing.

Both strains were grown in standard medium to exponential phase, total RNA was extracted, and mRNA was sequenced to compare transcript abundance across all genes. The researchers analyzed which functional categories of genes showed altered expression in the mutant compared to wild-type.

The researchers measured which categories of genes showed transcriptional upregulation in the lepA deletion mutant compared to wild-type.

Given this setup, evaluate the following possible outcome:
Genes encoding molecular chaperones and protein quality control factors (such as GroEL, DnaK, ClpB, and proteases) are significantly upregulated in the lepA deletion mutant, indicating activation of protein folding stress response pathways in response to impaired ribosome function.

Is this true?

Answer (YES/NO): NO